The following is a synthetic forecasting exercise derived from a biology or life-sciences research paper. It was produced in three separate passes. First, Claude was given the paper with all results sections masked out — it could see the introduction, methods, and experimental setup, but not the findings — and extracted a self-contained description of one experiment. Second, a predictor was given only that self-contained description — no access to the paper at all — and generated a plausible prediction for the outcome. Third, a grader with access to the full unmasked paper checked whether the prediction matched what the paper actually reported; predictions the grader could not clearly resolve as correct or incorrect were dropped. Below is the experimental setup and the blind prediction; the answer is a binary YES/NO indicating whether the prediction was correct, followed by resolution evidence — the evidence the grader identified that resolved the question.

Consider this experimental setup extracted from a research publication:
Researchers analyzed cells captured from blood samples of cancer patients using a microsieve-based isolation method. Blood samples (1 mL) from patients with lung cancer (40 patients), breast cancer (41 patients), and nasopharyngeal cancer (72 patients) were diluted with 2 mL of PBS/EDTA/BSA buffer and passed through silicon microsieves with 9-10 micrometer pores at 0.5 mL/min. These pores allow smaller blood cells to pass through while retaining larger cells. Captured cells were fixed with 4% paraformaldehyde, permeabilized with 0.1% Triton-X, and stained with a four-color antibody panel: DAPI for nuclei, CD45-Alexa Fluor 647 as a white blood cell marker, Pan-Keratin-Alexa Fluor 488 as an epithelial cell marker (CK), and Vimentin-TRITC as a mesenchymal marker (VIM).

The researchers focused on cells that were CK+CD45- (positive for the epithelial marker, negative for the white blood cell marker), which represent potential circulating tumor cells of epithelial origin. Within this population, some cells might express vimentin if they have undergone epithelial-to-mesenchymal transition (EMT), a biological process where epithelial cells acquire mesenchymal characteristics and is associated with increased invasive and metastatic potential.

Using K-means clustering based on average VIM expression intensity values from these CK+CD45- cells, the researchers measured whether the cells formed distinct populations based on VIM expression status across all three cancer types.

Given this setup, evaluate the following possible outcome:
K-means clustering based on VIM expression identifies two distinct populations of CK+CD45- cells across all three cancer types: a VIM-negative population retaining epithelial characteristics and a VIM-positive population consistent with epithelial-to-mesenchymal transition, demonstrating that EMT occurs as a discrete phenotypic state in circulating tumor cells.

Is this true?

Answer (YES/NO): YES